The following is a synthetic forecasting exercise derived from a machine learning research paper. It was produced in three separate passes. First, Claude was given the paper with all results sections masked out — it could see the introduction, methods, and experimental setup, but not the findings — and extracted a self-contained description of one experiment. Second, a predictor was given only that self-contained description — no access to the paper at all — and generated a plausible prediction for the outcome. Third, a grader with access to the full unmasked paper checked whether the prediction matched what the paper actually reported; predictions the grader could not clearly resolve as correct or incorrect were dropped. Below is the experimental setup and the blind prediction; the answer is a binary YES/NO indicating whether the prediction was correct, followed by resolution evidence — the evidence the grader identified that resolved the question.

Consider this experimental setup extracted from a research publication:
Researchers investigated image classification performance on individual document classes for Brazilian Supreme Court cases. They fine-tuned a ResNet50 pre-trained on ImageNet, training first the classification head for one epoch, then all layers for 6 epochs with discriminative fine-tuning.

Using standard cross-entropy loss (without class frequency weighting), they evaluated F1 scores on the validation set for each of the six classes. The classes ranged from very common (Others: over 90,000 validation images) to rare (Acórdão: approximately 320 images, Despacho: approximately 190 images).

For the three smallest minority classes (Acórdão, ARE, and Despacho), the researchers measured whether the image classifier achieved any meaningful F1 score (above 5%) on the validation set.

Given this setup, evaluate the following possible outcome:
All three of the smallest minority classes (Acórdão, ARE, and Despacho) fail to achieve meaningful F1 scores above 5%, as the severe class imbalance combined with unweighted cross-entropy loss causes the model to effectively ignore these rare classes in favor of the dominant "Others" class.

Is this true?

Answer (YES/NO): YES